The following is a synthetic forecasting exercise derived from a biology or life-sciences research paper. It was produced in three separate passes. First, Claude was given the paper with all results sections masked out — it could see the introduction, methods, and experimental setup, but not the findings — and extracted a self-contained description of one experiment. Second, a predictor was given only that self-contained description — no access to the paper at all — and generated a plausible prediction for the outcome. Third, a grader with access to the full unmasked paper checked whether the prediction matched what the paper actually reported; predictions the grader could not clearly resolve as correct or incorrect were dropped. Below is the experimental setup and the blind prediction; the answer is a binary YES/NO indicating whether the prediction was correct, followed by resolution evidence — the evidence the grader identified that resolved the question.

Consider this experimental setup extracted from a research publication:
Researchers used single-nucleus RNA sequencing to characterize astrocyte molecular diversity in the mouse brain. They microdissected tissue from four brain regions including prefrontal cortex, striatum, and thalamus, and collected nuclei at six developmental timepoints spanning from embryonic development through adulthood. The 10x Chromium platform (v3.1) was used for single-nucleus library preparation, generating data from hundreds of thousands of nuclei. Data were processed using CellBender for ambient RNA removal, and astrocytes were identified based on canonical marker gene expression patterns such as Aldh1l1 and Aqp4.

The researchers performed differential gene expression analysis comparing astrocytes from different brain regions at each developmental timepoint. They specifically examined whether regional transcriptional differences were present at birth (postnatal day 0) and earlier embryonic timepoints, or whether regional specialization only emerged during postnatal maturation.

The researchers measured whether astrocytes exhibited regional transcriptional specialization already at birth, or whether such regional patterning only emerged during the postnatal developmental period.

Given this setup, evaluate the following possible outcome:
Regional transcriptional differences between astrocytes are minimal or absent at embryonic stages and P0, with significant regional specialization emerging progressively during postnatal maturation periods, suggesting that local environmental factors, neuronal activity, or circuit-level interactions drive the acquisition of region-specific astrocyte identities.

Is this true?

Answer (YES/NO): NO